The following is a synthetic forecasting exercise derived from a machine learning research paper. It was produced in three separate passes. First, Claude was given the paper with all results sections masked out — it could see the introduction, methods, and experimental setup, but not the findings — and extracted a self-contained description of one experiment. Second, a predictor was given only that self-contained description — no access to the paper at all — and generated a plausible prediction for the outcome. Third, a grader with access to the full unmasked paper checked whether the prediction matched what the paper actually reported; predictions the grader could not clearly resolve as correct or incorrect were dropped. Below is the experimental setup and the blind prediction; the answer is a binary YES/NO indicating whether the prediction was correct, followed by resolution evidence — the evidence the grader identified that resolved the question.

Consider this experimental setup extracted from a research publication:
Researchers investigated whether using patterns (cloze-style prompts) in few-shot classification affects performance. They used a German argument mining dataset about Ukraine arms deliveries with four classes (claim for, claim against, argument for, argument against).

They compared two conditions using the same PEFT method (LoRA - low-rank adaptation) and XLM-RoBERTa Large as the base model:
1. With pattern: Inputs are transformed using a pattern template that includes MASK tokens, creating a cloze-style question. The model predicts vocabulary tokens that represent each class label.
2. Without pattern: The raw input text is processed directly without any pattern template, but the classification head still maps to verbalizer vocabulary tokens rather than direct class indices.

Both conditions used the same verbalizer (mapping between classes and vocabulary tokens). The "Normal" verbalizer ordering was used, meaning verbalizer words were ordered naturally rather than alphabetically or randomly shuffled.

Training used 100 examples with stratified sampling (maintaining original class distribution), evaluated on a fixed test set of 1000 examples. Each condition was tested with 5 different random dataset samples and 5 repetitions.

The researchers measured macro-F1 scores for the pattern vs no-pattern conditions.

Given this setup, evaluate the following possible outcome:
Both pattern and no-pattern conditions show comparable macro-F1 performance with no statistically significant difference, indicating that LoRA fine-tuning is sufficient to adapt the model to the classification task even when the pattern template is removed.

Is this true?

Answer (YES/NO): NO